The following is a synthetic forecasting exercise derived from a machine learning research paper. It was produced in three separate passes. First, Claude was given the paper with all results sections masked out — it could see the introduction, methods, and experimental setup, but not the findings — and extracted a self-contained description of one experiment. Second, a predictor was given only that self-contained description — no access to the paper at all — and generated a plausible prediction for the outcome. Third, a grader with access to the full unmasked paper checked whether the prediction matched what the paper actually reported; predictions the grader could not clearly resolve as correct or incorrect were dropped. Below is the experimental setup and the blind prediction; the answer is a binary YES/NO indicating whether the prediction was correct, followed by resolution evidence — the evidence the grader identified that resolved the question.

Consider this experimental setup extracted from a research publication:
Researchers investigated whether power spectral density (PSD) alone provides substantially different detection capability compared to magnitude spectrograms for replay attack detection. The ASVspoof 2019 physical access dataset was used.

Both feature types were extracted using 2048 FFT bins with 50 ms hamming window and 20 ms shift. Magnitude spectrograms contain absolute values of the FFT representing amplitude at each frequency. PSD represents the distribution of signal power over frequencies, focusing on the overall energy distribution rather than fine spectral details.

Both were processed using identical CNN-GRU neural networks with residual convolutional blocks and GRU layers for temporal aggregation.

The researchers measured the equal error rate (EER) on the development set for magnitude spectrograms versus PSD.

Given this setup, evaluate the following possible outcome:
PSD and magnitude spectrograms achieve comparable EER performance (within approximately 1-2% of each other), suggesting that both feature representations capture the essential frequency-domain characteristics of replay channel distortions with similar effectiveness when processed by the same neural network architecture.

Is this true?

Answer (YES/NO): NO